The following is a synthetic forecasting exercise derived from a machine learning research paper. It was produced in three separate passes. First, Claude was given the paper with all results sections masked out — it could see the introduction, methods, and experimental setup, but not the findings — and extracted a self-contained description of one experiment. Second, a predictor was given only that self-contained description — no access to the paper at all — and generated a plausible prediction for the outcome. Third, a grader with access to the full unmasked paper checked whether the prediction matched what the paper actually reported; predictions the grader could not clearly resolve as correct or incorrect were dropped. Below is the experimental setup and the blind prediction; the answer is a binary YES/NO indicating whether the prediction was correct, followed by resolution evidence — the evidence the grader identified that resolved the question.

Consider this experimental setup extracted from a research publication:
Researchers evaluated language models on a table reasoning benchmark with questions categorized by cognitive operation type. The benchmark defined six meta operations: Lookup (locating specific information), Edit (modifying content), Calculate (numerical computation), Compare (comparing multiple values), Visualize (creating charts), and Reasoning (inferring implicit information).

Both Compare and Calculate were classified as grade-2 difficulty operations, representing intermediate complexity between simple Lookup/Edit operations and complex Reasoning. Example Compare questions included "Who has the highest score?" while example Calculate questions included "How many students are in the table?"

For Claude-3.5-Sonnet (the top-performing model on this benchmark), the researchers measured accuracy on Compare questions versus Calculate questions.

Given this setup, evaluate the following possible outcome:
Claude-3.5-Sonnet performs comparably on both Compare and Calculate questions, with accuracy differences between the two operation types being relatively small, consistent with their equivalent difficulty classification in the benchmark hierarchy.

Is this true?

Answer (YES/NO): YES